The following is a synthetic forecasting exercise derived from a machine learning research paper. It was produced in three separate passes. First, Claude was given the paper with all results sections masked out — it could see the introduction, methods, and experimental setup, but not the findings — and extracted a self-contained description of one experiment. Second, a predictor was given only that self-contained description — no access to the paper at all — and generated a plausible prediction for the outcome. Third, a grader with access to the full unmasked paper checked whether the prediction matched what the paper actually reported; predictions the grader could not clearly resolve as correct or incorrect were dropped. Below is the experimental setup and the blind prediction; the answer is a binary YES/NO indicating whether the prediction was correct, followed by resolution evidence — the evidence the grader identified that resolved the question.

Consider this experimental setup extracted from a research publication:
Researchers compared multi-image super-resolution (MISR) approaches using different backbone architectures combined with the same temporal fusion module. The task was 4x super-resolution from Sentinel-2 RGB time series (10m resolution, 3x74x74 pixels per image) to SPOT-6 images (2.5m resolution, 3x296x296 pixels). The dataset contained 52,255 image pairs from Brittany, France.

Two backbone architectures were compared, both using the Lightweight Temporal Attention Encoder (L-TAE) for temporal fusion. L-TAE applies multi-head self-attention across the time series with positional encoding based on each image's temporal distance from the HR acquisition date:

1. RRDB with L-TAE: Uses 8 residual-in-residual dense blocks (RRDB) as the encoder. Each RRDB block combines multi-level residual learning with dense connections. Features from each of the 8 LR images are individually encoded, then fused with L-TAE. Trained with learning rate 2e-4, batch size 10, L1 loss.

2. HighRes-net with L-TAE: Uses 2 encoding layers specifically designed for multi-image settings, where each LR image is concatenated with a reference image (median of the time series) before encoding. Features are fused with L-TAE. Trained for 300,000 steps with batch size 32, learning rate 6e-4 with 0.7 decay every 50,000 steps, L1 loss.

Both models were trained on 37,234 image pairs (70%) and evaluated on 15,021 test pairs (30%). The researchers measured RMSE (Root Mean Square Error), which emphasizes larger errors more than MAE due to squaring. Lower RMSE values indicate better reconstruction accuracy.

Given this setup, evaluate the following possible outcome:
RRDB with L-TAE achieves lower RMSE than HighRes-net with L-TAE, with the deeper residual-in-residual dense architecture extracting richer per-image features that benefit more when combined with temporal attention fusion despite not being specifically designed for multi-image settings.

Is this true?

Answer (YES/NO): YES